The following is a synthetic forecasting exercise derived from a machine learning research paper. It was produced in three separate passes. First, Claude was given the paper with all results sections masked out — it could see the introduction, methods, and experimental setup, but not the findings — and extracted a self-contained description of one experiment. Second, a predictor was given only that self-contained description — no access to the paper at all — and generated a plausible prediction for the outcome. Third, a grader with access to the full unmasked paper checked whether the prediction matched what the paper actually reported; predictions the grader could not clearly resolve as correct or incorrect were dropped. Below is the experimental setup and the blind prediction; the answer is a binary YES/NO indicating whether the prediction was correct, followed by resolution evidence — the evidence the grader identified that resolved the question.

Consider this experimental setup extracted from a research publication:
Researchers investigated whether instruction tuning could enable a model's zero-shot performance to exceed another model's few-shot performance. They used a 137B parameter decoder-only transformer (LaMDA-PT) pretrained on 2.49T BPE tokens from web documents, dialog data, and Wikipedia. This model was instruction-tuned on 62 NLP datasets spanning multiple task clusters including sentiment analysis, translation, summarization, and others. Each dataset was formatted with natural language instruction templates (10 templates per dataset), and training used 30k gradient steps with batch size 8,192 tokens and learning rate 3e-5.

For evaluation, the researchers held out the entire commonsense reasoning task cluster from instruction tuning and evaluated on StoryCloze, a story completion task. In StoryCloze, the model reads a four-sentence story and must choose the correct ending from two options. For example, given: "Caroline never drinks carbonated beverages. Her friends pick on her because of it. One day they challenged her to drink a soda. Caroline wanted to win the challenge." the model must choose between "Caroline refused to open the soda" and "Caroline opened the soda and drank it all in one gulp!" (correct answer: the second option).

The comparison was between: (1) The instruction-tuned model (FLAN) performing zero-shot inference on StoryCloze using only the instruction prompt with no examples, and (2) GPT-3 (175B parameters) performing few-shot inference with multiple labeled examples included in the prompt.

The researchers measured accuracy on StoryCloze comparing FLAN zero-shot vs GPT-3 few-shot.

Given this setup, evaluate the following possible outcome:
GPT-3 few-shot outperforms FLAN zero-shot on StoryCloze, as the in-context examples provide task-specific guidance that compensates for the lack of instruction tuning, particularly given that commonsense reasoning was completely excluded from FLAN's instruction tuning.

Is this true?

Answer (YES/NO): NO